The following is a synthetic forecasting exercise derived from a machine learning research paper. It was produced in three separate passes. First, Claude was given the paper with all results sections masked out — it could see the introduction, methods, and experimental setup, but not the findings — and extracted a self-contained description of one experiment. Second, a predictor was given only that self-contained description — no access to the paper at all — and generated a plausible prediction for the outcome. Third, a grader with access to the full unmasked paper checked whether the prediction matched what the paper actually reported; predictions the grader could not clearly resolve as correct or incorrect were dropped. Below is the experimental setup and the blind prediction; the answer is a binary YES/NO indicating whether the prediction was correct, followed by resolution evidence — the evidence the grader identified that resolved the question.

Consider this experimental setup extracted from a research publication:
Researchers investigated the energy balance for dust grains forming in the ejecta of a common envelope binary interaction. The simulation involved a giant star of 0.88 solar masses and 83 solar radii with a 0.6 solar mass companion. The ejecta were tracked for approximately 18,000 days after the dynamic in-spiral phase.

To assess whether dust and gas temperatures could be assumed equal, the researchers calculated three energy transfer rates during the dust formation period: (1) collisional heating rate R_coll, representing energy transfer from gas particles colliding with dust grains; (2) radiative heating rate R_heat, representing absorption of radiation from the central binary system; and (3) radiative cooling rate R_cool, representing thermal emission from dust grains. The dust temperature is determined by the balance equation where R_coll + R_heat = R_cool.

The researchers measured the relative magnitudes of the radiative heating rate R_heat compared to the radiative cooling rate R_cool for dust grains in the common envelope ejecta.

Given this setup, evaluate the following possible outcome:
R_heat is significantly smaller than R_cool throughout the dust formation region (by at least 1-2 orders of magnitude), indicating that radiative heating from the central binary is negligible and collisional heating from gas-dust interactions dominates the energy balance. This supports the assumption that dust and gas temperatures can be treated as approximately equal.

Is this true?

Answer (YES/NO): NO